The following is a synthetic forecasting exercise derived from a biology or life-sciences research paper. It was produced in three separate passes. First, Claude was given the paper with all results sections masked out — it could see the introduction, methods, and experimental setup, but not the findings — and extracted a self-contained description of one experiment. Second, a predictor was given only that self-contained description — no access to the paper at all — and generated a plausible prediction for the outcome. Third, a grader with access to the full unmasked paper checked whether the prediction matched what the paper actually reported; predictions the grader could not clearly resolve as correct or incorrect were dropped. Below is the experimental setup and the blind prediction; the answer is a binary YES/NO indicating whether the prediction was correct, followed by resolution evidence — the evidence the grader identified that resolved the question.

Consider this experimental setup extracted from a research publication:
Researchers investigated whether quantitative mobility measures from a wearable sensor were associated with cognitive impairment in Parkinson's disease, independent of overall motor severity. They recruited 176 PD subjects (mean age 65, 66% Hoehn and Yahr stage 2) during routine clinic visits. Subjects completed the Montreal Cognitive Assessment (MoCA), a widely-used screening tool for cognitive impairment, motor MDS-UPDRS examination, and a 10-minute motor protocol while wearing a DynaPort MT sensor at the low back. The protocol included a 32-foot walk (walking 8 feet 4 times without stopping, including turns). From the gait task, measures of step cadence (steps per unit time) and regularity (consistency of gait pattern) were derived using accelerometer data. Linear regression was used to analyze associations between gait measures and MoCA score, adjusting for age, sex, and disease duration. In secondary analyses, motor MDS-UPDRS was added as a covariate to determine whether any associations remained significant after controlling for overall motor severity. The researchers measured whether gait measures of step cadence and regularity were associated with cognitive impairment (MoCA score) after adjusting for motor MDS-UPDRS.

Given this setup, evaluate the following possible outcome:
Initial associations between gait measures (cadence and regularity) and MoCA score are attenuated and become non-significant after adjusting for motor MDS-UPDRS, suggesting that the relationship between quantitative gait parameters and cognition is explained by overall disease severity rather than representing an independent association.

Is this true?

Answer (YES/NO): NO